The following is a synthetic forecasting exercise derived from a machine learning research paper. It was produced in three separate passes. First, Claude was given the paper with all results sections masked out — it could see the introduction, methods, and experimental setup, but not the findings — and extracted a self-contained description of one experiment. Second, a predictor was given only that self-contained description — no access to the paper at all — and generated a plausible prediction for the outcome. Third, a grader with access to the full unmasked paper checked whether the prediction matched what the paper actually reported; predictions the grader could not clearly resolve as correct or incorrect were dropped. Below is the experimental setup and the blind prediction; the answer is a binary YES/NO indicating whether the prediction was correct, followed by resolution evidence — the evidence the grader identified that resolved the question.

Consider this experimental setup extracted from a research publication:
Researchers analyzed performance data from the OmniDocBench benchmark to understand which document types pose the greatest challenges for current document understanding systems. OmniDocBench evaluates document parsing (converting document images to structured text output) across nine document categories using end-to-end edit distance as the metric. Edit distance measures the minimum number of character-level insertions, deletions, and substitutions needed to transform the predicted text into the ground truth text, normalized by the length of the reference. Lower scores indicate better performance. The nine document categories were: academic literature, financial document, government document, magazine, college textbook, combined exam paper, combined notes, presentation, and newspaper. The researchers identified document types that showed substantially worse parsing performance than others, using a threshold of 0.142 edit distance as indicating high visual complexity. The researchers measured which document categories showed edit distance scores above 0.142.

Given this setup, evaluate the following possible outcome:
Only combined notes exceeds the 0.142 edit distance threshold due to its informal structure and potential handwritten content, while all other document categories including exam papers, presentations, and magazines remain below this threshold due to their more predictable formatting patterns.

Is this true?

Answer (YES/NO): NO